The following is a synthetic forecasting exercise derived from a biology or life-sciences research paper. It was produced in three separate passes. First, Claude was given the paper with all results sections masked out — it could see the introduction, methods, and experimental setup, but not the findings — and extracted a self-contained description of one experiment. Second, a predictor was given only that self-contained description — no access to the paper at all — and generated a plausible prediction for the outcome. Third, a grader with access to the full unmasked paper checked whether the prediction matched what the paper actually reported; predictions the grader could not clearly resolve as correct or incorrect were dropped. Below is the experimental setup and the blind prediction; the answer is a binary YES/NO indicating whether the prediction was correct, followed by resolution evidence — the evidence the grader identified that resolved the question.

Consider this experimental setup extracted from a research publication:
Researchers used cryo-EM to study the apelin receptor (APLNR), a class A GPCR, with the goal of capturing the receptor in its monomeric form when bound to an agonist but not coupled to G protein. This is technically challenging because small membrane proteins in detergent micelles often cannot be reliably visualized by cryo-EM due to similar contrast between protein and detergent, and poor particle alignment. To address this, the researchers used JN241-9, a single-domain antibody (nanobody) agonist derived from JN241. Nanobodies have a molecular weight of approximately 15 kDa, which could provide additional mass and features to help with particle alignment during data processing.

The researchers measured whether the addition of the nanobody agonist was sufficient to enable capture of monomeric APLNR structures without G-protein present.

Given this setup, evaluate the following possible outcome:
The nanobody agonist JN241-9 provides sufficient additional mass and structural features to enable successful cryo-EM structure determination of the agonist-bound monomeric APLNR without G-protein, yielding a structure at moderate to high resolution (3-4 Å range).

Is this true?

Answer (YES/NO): NO